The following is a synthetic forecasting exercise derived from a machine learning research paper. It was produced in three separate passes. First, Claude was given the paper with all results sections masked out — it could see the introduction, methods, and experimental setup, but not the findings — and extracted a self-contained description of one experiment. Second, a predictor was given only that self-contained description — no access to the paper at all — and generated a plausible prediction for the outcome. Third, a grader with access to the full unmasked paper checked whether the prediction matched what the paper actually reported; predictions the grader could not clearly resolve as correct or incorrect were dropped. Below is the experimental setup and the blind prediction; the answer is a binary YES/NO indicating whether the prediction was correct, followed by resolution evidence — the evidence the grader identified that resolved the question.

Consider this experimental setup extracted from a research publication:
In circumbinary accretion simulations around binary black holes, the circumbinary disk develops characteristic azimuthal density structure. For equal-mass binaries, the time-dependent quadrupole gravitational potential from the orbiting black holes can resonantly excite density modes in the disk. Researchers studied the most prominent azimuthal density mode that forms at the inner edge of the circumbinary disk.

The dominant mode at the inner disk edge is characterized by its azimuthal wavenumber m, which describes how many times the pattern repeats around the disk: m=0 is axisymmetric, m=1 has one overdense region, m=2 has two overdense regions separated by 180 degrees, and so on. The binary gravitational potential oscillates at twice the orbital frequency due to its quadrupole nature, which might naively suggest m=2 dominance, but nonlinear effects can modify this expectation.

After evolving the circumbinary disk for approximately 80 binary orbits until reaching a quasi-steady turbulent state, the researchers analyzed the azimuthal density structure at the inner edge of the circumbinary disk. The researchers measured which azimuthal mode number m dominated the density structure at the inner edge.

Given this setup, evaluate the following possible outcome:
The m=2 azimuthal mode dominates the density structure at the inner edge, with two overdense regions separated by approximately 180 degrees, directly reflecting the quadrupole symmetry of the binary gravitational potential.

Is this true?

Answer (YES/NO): NO